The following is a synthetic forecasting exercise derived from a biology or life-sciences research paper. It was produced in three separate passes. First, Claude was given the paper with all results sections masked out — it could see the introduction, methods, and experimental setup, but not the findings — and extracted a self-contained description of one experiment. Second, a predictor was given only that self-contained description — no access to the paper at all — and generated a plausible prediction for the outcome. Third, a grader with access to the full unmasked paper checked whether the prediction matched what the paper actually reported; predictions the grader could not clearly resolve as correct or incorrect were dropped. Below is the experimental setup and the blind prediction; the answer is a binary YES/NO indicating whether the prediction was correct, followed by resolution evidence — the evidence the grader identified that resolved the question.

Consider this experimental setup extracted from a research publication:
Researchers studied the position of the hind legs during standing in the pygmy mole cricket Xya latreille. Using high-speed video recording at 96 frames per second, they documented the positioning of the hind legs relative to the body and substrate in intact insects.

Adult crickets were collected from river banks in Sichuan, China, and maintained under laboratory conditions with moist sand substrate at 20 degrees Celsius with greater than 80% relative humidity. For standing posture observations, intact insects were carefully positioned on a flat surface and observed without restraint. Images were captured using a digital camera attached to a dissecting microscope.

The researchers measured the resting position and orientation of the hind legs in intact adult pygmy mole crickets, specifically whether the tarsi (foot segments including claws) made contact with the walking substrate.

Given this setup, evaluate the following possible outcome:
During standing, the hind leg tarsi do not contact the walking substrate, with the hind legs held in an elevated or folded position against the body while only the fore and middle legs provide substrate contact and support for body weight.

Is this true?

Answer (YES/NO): YES